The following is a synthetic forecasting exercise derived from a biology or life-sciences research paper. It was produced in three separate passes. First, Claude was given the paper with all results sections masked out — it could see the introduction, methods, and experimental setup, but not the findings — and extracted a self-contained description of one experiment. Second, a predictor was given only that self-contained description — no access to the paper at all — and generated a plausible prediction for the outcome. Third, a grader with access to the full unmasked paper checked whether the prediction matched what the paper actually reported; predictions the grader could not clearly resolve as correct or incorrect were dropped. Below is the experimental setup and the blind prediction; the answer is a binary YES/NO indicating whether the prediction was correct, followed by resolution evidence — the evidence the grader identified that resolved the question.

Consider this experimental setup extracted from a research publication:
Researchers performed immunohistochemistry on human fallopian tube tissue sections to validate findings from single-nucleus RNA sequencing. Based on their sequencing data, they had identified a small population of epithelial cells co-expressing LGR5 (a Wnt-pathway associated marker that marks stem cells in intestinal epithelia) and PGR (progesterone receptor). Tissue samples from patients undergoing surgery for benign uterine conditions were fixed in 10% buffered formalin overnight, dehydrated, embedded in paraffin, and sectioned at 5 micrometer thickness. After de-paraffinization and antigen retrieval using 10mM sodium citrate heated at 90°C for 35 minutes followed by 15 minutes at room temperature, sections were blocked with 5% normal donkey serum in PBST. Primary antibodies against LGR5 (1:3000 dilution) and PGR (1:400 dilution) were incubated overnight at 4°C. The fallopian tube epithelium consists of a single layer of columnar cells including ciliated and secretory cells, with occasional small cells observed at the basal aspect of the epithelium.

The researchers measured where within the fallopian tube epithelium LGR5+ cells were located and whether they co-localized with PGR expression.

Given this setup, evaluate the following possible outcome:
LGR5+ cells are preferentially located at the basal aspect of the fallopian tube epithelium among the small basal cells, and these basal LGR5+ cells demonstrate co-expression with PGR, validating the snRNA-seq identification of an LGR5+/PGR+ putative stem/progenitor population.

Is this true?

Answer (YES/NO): YES